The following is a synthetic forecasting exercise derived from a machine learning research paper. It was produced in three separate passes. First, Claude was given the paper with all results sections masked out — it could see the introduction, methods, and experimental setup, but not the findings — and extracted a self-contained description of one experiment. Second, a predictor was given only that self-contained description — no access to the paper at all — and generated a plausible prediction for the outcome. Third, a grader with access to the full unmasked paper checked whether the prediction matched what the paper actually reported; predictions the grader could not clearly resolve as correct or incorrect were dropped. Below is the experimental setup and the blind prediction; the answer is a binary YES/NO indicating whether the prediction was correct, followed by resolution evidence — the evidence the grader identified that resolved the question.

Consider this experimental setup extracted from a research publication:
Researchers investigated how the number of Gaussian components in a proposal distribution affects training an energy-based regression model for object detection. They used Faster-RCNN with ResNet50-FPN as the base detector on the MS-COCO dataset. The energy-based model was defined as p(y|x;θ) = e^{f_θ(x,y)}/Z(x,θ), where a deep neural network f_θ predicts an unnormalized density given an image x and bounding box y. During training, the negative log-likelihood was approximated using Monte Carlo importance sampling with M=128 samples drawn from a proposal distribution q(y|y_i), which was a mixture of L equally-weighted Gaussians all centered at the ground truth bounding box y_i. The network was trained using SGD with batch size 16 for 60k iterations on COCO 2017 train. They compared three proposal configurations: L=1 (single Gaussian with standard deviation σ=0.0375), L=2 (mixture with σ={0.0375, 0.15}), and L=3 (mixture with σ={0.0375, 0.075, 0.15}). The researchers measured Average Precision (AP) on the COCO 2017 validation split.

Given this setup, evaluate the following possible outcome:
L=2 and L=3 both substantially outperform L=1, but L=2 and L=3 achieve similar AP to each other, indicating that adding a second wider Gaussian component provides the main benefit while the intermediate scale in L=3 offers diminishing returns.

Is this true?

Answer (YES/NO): YES